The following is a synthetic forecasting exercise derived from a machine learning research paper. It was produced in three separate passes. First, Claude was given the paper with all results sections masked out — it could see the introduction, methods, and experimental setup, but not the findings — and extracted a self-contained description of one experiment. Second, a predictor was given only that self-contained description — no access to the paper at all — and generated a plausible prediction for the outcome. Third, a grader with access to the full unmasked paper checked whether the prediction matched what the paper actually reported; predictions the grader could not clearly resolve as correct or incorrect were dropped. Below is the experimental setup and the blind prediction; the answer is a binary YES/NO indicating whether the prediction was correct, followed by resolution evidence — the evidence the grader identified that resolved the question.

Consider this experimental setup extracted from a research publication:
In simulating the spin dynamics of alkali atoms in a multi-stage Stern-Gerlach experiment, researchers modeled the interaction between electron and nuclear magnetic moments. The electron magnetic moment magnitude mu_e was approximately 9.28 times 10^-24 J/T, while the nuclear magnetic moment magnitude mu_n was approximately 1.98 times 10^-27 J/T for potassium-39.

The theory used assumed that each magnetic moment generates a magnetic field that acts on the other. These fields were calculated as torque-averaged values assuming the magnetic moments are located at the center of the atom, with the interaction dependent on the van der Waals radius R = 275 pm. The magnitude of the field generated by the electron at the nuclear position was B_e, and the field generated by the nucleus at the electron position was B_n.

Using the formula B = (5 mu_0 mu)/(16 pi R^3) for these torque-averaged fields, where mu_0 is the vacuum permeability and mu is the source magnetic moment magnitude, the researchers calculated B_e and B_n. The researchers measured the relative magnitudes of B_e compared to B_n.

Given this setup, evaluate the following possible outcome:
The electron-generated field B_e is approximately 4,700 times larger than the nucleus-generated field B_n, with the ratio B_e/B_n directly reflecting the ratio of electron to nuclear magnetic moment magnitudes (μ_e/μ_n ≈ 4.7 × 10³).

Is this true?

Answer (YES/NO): YES